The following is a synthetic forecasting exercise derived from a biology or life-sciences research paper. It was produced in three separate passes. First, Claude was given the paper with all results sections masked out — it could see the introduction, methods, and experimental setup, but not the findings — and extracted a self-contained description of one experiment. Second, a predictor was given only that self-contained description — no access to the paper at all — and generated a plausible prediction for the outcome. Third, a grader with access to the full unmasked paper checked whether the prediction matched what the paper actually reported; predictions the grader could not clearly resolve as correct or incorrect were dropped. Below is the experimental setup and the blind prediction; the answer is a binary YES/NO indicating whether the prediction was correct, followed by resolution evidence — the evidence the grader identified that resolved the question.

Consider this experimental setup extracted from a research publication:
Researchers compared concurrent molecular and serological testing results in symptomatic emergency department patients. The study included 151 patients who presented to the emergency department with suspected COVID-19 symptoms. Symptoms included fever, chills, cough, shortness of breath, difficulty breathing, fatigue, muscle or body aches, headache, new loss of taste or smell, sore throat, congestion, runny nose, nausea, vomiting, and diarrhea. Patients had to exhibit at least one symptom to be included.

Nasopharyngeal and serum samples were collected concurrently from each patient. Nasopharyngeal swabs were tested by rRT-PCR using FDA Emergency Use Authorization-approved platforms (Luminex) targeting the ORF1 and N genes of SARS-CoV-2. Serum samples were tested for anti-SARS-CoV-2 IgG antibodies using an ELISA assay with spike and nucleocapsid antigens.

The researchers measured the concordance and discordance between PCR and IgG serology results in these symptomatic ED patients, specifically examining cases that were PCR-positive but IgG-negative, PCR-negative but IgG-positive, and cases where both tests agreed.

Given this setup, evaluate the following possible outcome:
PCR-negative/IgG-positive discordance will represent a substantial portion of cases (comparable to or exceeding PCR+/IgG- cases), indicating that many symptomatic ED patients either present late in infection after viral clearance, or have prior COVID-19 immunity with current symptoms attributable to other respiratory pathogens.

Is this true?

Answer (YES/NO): YES